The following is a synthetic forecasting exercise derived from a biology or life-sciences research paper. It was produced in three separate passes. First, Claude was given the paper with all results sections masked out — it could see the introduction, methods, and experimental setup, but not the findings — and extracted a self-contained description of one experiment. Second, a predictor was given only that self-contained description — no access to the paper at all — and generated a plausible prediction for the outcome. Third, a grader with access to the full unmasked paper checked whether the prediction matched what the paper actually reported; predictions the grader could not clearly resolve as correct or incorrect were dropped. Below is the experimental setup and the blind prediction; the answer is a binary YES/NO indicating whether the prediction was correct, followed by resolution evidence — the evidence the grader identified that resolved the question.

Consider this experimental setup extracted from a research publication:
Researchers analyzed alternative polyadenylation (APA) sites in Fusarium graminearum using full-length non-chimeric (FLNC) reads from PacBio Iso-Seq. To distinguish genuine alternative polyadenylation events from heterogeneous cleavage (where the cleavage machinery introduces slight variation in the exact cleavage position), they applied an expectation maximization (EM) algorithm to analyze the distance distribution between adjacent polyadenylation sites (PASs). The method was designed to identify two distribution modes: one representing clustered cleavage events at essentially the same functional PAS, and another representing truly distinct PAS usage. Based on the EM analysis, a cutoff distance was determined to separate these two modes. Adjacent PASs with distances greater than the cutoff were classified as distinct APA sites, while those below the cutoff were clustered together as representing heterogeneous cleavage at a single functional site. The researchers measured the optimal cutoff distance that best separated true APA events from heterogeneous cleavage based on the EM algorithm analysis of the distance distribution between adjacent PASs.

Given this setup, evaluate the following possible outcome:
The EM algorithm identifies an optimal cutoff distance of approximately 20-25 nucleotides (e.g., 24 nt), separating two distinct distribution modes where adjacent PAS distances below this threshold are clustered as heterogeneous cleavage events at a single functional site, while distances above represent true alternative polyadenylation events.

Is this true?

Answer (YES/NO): NO